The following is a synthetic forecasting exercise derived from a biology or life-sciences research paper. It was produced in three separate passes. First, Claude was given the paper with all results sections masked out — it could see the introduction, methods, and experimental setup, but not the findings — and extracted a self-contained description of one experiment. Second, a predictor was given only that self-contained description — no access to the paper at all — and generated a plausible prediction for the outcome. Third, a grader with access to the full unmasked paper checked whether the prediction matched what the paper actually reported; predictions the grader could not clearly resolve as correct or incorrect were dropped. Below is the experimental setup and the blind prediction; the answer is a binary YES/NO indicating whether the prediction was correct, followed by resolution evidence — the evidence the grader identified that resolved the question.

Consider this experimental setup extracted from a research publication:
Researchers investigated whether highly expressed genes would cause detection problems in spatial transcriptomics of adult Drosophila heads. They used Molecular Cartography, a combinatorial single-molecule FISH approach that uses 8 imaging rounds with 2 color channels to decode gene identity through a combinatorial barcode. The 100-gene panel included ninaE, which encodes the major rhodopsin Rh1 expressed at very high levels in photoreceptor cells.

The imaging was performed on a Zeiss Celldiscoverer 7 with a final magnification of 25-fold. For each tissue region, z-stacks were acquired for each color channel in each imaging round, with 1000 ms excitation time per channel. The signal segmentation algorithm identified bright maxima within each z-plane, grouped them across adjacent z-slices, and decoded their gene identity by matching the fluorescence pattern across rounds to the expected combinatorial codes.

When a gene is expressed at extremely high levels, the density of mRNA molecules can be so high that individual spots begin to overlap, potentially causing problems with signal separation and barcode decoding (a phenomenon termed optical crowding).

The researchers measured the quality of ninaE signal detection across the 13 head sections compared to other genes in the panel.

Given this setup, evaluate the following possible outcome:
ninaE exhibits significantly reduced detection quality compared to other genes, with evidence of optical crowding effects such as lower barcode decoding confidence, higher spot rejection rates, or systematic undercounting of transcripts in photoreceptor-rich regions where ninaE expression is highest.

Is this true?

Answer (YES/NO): YES